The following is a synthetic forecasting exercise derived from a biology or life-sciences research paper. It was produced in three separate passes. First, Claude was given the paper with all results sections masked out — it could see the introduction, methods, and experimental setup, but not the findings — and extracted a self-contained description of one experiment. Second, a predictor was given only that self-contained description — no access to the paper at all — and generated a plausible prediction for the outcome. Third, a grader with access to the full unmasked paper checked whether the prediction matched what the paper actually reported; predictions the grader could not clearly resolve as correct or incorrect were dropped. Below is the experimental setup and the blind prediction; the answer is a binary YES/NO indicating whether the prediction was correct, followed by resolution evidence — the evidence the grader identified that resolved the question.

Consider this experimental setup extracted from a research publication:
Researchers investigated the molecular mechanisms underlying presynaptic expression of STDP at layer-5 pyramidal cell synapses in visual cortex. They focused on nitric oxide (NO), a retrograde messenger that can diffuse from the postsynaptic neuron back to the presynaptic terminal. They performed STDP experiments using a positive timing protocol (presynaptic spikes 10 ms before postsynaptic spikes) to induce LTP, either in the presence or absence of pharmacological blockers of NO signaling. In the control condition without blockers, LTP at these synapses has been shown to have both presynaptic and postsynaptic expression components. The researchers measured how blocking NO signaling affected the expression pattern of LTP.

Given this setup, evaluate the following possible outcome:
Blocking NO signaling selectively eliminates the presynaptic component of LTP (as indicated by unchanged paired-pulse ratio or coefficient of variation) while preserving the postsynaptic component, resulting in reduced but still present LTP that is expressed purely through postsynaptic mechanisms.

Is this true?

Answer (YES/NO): YES